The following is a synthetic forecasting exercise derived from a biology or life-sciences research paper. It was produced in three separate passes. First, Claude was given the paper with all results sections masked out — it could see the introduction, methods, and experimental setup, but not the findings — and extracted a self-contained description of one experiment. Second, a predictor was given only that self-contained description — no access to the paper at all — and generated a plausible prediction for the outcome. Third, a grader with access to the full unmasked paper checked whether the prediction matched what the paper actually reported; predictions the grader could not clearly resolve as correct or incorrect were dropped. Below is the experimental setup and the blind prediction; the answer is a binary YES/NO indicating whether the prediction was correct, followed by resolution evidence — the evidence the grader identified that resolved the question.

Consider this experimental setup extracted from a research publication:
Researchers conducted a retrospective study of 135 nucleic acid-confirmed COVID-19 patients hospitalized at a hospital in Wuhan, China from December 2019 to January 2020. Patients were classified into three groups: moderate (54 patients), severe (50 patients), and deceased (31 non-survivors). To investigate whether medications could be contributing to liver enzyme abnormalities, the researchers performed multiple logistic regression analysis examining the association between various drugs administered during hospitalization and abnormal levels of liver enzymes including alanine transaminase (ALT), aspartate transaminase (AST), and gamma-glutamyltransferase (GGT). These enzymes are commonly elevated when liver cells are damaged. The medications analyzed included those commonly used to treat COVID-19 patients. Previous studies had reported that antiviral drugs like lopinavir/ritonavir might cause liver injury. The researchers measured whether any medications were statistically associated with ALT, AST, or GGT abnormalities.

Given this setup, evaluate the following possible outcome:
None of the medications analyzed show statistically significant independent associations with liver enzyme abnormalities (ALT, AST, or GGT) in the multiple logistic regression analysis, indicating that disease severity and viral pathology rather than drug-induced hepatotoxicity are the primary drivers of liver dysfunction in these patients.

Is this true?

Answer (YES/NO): NO